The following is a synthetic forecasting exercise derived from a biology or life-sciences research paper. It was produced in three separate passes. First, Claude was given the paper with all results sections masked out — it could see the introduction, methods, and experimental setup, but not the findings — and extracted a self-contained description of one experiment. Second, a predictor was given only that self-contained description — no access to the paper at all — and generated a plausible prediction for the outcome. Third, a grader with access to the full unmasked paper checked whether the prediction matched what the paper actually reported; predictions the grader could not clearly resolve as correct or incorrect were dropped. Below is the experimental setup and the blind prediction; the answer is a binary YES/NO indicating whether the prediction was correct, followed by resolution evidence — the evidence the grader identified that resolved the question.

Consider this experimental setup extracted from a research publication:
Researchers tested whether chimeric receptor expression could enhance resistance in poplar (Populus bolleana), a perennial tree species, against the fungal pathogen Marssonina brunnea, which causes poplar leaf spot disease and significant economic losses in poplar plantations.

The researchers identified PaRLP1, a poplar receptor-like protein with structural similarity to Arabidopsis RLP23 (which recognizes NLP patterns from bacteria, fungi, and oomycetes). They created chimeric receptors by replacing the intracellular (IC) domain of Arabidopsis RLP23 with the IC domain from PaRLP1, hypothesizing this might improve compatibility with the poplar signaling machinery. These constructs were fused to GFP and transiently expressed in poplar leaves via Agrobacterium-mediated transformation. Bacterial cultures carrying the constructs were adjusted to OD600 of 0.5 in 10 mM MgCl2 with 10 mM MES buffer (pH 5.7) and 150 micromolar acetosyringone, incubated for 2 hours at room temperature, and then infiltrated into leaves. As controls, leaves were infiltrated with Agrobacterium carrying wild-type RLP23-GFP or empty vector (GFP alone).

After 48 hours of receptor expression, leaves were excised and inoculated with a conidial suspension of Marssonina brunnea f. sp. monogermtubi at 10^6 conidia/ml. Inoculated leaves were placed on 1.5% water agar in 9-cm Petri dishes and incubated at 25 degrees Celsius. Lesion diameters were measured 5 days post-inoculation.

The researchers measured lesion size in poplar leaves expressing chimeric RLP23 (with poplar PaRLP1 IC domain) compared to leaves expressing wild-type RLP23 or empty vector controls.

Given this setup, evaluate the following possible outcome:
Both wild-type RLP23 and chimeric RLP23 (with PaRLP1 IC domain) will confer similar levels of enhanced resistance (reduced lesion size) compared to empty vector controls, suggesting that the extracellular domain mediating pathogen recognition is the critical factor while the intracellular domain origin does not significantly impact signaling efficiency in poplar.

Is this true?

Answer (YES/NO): NO